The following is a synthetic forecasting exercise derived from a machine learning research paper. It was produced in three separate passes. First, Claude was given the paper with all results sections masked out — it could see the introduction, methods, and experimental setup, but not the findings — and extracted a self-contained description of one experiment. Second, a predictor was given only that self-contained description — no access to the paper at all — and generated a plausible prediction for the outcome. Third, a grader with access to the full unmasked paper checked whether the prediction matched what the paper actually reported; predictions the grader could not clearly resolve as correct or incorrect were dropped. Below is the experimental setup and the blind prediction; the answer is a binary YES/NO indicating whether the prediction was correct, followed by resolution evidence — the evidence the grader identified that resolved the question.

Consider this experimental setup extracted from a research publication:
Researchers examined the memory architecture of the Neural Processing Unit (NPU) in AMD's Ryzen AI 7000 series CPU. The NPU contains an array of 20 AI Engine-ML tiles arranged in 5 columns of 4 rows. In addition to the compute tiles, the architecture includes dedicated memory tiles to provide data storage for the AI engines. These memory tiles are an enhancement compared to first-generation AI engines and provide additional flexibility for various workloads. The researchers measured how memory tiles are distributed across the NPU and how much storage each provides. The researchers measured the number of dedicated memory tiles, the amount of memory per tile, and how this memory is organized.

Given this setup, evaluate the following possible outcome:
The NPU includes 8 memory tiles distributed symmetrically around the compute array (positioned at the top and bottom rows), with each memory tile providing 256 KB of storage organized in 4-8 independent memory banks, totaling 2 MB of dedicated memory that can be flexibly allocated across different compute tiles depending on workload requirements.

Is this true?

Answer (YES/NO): NO